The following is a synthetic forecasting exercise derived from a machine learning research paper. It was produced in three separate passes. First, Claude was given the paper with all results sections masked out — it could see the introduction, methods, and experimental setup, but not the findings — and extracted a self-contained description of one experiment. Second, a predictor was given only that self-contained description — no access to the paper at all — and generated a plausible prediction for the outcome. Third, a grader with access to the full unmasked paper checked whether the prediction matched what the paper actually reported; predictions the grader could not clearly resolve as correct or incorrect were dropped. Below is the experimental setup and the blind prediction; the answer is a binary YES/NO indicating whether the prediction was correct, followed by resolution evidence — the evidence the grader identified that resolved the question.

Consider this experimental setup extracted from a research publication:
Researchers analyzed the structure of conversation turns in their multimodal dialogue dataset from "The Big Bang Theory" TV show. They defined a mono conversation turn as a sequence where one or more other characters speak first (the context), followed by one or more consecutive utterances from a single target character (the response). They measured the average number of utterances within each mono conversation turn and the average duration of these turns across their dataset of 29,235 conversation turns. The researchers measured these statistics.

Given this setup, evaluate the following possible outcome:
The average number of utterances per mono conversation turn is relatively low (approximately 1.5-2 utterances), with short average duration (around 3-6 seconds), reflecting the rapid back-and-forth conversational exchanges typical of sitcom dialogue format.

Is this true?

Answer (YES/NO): NO